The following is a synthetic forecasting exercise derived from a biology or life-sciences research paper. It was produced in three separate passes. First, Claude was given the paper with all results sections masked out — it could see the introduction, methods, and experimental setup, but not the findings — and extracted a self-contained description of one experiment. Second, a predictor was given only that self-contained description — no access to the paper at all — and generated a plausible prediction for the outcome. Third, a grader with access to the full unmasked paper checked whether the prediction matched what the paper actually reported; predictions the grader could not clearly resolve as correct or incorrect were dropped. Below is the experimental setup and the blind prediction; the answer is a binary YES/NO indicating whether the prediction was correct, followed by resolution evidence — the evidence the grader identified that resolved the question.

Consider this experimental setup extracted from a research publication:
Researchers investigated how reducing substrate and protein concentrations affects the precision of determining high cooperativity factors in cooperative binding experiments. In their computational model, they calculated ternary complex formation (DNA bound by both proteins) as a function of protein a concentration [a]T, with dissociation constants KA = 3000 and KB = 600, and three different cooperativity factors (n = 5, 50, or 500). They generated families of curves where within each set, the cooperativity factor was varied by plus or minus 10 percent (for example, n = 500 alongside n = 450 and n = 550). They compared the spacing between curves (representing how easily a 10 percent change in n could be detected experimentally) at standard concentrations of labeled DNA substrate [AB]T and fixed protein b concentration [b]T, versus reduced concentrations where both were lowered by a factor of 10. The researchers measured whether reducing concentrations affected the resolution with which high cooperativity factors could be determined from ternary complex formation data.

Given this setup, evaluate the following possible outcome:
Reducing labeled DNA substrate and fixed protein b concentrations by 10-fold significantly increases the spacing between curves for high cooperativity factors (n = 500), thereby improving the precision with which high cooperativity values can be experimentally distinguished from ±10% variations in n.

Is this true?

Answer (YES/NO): YES